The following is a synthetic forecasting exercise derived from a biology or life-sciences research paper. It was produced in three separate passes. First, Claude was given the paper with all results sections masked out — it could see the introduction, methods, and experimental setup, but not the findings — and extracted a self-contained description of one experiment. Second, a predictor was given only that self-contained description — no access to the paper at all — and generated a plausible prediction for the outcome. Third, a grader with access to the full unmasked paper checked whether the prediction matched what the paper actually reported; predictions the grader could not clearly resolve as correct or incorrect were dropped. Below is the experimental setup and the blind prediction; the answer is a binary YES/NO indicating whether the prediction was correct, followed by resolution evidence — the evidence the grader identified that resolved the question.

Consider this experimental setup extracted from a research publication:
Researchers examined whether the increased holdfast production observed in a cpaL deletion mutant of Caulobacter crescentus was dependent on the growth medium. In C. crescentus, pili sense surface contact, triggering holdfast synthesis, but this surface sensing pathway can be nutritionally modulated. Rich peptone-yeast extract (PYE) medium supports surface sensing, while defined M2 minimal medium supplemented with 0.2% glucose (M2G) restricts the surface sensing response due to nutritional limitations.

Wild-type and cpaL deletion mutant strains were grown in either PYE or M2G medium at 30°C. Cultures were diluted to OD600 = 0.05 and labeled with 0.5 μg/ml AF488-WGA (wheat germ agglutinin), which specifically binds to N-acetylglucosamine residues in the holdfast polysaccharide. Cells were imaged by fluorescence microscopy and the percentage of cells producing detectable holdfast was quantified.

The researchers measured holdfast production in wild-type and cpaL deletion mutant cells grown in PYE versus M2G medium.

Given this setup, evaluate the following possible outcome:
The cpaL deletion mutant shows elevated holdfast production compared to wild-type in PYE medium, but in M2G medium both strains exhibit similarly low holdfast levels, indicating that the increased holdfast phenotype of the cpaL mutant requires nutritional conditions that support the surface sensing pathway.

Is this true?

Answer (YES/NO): YES